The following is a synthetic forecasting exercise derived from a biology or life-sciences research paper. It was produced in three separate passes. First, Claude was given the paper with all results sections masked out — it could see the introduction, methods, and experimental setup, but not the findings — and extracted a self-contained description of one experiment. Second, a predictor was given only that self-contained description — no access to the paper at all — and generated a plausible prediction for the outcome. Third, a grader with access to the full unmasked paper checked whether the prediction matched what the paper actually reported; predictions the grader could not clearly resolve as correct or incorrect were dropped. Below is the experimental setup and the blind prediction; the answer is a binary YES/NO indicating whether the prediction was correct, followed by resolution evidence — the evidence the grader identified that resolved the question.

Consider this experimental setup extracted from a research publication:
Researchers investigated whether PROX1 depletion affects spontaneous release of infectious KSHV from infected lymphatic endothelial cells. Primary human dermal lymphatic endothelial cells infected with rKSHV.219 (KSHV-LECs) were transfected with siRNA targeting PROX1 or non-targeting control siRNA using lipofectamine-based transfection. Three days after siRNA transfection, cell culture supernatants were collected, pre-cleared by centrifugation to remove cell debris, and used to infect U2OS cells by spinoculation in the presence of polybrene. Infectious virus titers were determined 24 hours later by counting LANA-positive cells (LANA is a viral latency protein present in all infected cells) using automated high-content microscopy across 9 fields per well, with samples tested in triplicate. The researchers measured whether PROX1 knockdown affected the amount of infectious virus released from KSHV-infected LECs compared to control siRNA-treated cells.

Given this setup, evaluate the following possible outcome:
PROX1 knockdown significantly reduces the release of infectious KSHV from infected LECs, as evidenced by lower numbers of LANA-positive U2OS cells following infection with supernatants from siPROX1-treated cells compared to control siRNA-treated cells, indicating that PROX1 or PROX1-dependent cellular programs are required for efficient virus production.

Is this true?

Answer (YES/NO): YES